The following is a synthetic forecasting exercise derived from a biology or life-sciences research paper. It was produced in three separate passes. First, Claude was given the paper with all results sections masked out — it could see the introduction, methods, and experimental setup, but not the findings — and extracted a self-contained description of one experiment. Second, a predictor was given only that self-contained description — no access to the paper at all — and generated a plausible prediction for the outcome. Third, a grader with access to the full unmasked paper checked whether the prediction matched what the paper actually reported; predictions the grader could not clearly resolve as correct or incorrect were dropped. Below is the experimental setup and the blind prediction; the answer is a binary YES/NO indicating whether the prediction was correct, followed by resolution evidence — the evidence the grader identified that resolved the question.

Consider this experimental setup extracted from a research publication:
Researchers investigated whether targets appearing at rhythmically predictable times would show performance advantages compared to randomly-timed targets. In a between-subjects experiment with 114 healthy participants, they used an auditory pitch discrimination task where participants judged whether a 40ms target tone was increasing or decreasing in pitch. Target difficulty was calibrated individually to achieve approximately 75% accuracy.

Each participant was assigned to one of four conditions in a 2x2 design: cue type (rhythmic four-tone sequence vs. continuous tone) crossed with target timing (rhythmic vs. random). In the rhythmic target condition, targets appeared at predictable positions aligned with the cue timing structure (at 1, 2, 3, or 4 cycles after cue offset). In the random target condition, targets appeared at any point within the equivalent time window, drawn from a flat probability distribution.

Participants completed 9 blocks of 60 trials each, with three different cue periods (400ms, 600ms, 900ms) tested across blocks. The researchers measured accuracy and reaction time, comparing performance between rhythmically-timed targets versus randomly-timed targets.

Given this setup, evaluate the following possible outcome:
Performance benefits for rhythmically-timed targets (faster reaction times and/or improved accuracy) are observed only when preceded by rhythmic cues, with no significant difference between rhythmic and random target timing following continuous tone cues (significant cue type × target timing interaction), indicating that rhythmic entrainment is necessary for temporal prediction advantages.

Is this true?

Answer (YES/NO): NO